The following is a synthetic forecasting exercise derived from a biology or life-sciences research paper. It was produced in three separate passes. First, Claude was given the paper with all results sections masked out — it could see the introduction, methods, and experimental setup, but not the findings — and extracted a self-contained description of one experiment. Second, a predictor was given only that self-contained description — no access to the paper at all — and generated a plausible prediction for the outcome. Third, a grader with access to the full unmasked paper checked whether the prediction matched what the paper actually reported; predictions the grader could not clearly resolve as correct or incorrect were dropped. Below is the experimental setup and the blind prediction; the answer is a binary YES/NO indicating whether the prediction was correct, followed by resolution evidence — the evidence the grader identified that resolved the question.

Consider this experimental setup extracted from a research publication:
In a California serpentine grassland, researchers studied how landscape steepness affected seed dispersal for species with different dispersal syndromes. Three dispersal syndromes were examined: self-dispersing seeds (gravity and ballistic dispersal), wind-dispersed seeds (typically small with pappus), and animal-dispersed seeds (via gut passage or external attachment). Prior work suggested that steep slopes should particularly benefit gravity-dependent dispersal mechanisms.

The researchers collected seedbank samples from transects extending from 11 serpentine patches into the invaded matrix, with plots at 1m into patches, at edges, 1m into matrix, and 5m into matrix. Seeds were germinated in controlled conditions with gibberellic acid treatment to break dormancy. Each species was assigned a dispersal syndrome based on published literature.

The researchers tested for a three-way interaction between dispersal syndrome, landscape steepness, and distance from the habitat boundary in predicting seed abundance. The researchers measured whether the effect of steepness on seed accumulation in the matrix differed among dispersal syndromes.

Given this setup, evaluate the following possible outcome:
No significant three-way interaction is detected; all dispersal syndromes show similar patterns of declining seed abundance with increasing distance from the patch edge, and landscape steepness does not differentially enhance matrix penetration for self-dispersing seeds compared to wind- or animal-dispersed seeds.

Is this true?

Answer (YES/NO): NO